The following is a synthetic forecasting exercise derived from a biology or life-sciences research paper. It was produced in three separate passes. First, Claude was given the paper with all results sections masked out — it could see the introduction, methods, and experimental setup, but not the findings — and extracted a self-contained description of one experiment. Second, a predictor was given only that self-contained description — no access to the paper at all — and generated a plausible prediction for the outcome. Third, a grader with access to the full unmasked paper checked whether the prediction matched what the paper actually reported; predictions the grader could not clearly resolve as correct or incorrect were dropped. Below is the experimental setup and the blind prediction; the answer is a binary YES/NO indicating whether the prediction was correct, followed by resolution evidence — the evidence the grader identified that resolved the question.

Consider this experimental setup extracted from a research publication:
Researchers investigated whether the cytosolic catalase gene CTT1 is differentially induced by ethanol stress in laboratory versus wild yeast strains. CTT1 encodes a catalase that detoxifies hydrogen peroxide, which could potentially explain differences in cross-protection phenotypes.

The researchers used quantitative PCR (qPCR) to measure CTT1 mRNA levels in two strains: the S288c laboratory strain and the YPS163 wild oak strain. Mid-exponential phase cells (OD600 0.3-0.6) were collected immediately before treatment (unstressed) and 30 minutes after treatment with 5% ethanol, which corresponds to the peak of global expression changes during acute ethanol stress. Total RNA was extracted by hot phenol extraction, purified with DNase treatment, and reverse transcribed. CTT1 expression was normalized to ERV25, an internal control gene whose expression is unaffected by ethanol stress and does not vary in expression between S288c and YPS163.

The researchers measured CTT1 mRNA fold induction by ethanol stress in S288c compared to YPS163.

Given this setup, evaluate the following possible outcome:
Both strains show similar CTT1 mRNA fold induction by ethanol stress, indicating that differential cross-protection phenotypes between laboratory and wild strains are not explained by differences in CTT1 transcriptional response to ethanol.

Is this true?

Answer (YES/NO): NO